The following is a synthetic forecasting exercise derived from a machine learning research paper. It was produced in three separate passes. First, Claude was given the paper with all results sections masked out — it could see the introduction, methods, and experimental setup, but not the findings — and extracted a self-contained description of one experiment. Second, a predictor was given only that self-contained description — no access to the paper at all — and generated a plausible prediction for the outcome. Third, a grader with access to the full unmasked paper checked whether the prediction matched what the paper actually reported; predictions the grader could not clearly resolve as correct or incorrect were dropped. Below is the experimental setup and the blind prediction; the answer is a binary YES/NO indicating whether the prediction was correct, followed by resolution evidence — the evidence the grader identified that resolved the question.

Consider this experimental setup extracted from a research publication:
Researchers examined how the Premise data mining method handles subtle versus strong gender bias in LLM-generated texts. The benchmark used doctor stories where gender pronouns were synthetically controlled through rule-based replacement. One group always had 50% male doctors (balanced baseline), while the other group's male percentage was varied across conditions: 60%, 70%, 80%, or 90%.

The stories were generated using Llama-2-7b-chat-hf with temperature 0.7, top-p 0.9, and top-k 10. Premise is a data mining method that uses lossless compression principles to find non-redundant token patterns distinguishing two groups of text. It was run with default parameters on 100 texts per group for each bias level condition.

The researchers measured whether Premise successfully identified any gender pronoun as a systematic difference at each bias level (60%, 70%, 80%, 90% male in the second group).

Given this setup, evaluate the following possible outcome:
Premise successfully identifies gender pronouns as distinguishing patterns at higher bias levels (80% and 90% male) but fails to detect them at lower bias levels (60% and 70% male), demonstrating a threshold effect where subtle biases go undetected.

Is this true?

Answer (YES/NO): NO